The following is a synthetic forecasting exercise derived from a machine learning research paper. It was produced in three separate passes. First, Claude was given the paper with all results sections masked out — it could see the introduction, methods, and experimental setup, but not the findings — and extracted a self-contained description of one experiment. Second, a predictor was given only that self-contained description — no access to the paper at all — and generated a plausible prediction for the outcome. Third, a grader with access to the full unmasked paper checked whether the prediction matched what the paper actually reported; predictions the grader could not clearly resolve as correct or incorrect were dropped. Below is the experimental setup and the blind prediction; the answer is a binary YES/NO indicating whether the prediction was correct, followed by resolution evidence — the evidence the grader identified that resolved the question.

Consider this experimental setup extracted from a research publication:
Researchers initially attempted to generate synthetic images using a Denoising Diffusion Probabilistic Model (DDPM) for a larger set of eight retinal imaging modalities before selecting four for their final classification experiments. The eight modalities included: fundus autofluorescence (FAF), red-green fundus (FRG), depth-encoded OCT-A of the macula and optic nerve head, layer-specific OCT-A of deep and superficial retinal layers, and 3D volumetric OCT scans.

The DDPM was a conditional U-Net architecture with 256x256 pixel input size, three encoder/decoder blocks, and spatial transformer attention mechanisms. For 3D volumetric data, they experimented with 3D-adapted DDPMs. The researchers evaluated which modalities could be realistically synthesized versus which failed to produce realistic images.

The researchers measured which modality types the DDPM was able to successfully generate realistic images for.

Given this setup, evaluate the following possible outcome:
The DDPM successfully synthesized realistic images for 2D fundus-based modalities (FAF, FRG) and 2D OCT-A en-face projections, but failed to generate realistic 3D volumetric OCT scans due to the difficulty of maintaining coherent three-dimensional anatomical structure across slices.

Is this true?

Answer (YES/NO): NO